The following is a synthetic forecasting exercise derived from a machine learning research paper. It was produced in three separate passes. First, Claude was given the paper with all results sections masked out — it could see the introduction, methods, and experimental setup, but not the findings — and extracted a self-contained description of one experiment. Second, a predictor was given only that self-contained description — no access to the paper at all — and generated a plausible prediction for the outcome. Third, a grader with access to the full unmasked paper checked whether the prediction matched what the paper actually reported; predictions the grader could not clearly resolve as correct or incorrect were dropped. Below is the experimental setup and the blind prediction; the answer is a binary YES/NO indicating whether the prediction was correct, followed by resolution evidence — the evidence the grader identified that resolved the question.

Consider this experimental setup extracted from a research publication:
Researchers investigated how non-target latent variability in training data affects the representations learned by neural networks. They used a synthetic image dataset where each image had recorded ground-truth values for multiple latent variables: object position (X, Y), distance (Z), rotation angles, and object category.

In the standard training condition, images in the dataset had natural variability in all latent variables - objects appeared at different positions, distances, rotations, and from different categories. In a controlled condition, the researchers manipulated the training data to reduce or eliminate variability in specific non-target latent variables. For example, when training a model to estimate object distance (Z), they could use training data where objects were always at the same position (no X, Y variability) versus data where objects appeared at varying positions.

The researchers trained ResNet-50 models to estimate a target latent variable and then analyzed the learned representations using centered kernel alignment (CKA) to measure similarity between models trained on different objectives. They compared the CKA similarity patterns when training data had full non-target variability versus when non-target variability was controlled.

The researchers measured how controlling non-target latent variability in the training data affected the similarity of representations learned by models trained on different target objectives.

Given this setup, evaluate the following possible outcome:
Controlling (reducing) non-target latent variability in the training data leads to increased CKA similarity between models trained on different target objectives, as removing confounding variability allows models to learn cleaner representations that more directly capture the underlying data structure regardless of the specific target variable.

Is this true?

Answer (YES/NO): NO